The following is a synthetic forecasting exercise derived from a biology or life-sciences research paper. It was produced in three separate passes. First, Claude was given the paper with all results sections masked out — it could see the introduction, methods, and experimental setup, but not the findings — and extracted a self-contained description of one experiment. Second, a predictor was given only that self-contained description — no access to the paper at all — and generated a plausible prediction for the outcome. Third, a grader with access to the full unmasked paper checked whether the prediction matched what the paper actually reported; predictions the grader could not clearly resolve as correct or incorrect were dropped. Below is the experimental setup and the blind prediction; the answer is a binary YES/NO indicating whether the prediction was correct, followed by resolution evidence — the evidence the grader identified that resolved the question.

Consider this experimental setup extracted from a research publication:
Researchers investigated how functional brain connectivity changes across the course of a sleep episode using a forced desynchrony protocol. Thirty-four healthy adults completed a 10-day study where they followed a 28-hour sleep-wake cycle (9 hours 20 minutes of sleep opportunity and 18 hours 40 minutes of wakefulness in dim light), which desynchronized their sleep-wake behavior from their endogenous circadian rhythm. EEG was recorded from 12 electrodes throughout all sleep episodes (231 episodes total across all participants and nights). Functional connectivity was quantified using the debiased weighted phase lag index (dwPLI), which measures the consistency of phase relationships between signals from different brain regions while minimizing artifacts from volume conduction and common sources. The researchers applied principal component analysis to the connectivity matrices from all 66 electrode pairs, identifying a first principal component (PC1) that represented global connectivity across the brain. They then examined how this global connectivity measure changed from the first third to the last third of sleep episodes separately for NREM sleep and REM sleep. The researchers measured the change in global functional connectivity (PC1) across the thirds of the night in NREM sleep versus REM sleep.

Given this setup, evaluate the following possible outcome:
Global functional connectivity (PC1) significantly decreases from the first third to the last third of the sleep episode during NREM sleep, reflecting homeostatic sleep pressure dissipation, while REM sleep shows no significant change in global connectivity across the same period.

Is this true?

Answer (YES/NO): NO